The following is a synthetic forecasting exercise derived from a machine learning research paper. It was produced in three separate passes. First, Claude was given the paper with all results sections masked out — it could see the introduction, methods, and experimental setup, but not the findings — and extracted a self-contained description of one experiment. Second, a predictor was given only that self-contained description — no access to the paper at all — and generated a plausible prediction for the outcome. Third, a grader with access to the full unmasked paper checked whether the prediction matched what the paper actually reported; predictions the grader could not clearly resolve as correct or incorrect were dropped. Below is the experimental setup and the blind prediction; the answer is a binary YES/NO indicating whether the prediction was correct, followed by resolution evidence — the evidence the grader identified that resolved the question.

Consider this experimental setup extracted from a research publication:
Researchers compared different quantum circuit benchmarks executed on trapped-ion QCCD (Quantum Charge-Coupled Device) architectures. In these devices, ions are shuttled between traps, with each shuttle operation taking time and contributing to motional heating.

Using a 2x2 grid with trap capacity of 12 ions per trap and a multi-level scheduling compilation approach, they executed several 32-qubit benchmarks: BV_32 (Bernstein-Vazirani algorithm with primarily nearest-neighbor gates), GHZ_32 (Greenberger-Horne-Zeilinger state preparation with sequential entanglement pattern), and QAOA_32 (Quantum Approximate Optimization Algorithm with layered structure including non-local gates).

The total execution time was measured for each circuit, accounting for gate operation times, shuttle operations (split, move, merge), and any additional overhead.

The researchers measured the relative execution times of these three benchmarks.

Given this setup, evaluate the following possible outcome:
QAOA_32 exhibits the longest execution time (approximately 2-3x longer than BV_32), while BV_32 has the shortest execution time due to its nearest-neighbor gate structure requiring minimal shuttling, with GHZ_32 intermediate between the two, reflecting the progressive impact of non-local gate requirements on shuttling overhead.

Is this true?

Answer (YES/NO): NO